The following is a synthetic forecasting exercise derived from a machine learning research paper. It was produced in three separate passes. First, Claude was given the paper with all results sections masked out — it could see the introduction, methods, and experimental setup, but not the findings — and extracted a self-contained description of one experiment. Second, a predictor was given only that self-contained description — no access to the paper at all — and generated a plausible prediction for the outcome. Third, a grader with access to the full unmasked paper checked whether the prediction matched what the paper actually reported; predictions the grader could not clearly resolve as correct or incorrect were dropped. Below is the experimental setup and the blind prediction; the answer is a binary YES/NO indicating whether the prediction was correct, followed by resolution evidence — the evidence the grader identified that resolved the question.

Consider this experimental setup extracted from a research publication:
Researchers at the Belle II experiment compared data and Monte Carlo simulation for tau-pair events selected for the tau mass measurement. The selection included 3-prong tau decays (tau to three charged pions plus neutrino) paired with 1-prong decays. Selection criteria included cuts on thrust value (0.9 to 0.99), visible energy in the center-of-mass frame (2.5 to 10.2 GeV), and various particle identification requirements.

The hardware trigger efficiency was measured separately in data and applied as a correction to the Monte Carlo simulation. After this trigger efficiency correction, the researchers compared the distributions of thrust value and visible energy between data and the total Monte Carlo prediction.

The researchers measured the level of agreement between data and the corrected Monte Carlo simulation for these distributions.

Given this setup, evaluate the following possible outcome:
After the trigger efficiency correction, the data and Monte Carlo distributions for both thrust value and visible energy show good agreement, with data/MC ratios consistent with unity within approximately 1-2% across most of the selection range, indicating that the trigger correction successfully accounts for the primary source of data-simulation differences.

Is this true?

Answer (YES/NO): NO